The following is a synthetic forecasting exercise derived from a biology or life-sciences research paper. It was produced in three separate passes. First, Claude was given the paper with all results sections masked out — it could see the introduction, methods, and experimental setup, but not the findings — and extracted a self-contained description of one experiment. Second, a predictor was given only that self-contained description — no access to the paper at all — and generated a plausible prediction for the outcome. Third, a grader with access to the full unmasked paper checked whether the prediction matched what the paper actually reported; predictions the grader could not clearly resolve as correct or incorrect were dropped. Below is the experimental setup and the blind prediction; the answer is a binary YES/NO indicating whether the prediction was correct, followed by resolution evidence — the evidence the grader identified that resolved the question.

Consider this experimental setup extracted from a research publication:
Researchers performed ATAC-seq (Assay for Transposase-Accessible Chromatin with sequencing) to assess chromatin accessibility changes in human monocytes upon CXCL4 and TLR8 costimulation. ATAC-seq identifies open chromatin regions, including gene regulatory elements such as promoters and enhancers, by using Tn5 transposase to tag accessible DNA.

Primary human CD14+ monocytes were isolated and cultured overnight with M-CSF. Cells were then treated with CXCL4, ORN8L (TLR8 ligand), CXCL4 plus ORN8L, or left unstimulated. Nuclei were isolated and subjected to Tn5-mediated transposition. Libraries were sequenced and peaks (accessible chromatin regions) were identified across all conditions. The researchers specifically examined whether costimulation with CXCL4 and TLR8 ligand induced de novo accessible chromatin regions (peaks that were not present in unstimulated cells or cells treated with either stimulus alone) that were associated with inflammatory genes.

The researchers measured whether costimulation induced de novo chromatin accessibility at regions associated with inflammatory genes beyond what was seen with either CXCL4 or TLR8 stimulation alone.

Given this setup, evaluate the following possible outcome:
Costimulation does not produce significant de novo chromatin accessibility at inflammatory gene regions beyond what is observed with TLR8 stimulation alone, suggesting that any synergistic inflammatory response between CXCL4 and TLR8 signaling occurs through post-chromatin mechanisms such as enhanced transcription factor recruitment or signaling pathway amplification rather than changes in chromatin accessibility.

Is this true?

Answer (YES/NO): NO